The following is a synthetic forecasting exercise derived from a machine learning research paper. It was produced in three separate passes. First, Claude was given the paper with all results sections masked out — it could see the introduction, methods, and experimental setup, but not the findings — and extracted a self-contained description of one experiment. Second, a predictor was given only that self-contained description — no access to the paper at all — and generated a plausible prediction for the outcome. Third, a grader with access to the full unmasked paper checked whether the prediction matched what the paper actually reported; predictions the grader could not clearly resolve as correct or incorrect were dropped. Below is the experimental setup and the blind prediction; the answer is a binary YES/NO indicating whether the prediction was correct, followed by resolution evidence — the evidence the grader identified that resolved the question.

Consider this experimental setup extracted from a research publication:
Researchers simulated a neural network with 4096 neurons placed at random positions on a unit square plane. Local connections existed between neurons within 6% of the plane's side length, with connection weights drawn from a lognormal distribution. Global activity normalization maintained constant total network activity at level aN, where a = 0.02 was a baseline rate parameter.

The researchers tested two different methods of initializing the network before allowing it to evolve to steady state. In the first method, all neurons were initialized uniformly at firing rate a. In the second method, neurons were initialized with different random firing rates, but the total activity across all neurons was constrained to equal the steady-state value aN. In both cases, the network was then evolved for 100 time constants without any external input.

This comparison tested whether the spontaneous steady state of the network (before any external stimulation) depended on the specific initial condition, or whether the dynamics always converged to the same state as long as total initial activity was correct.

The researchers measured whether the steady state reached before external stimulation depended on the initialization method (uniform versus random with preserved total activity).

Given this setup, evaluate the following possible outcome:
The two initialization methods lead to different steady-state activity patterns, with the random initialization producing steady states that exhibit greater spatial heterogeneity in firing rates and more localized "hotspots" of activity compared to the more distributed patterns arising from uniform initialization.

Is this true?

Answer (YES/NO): NO